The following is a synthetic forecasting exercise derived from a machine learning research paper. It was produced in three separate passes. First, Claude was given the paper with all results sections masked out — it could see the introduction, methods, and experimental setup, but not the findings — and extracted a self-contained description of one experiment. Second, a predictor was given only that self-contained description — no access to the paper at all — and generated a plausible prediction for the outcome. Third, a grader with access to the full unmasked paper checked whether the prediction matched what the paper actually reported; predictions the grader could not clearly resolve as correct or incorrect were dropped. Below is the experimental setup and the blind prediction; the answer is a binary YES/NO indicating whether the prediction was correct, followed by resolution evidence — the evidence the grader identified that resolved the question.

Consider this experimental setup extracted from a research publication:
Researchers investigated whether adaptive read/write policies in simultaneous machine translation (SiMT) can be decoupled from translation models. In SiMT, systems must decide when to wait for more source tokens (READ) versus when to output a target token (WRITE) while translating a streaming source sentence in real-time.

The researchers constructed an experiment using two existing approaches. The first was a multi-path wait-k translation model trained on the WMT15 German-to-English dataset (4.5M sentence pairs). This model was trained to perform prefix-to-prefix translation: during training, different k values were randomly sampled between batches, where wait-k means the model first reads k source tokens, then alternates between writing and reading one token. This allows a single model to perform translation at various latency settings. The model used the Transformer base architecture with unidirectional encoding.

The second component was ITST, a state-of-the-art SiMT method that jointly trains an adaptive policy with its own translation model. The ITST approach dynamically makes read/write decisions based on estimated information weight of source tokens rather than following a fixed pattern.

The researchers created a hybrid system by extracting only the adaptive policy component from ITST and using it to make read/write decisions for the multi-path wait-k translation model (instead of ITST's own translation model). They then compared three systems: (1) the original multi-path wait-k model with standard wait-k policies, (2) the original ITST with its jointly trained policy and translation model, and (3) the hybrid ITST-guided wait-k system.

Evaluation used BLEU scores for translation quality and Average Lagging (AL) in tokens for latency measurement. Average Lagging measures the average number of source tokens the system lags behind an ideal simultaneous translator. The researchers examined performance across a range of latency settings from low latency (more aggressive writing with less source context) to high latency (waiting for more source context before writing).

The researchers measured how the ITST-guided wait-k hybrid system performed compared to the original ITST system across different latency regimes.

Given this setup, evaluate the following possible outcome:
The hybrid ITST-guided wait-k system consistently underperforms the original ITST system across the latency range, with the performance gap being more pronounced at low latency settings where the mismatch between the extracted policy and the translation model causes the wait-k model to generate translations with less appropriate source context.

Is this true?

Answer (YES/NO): NO